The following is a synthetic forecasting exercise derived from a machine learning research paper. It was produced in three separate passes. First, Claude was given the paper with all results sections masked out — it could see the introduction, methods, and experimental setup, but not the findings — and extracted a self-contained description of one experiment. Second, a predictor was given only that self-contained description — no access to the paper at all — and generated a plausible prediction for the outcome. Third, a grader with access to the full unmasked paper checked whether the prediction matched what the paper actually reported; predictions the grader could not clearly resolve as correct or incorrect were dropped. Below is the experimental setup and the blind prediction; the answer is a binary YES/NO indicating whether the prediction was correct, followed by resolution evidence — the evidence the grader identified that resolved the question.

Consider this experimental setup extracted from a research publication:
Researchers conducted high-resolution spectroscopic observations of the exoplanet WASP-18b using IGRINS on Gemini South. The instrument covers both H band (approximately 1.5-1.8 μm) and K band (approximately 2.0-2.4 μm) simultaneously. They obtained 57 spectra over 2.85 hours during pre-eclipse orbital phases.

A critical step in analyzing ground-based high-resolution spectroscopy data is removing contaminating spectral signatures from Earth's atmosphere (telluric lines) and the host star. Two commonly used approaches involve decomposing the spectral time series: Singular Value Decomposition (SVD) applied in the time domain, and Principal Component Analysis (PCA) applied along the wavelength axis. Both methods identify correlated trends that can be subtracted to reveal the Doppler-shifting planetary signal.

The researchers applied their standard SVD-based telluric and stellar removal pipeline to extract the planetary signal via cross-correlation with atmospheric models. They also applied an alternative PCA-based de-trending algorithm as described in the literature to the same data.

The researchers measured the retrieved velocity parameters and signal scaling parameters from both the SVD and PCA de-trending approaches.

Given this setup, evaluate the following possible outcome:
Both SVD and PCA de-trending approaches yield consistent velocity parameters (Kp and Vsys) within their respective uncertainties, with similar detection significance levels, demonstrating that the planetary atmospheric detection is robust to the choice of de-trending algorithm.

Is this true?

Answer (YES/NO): YES